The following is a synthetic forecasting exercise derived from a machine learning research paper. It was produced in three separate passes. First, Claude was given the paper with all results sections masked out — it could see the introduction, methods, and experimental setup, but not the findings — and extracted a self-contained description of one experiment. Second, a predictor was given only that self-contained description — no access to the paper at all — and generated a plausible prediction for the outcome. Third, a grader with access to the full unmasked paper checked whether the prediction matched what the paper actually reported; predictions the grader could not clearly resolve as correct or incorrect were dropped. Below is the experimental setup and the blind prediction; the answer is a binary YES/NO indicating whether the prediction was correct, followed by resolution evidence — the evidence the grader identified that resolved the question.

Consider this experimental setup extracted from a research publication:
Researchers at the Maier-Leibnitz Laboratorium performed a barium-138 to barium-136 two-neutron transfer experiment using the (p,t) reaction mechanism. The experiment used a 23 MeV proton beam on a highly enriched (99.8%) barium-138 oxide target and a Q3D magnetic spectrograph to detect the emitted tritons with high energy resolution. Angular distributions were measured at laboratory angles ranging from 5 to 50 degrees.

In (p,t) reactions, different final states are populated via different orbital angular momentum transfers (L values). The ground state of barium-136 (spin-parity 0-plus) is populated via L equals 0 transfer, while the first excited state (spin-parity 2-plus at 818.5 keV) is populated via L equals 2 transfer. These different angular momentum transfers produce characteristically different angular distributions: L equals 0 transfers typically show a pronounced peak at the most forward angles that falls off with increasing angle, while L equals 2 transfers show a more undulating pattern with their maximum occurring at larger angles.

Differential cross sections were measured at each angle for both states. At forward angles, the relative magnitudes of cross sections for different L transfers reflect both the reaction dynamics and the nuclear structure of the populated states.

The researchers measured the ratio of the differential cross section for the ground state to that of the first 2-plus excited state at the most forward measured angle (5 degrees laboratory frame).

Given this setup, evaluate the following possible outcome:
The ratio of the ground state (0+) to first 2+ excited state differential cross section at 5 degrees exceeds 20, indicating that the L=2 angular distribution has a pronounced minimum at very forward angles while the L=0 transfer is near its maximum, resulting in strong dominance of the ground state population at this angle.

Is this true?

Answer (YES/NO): YES